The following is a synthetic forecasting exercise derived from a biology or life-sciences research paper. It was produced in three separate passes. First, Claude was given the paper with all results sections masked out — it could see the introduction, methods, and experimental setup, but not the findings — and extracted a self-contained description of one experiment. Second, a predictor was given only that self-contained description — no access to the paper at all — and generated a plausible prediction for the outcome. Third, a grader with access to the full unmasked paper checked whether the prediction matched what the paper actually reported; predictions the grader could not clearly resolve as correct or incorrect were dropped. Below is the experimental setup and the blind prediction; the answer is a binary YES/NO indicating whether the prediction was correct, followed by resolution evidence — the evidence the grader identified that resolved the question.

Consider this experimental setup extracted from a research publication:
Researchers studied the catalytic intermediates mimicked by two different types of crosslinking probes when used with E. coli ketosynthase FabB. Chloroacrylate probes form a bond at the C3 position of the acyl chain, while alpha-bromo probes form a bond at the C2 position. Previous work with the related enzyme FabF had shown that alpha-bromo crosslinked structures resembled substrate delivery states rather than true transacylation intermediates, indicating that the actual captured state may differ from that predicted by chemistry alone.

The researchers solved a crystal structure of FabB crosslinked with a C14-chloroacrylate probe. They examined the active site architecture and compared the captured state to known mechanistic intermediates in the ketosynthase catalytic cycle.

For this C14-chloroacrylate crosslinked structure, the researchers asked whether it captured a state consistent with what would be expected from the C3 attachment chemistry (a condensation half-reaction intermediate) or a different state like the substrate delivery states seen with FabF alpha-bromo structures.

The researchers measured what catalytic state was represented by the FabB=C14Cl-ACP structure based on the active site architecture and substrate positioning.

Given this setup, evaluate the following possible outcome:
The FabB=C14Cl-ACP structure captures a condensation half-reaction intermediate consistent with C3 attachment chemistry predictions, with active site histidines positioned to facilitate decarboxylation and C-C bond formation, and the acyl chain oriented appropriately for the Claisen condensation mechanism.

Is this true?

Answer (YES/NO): YES